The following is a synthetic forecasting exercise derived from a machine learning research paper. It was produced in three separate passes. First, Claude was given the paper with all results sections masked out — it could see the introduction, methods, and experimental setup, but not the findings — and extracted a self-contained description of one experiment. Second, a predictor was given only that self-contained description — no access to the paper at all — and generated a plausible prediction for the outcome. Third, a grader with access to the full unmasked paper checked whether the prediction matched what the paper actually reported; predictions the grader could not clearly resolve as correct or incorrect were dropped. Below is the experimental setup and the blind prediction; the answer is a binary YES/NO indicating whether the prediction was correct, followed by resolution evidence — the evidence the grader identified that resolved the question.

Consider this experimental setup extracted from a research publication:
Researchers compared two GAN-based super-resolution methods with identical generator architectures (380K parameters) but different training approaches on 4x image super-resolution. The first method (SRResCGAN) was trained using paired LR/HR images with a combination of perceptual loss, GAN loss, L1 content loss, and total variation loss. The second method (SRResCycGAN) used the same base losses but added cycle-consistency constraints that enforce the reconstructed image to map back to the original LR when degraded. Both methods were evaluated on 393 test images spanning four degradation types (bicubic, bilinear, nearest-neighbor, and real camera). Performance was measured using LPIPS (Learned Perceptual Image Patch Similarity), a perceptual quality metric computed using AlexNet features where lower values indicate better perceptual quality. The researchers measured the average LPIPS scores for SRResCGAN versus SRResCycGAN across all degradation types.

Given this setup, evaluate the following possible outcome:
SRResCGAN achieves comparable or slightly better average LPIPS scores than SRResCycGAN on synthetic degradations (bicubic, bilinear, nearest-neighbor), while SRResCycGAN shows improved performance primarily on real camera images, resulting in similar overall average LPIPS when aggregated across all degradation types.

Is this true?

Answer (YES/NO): NO